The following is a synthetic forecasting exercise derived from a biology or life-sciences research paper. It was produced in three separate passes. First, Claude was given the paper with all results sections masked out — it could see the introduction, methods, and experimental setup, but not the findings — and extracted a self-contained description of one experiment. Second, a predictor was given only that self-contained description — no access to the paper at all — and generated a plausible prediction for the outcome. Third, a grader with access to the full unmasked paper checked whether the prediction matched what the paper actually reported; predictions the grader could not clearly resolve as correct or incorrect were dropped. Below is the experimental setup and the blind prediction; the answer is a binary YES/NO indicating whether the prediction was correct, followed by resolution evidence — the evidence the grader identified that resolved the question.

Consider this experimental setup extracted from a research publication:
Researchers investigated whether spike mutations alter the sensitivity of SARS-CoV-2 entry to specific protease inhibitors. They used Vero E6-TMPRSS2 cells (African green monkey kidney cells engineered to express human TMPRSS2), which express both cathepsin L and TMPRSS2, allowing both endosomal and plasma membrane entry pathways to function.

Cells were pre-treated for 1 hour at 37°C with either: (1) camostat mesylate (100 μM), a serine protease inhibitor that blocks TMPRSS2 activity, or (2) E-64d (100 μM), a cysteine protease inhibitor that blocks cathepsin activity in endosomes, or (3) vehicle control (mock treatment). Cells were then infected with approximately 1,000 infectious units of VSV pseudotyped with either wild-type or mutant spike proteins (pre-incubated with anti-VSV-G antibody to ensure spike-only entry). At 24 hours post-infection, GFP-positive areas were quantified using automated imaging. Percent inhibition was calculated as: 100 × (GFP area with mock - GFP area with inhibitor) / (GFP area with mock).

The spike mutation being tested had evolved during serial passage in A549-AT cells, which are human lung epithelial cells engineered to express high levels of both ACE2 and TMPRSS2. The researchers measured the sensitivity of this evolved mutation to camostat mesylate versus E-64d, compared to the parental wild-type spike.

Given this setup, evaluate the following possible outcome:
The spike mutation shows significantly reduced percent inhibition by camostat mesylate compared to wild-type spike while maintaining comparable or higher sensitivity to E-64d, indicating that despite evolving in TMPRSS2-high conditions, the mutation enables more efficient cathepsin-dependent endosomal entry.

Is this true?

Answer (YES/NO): YES